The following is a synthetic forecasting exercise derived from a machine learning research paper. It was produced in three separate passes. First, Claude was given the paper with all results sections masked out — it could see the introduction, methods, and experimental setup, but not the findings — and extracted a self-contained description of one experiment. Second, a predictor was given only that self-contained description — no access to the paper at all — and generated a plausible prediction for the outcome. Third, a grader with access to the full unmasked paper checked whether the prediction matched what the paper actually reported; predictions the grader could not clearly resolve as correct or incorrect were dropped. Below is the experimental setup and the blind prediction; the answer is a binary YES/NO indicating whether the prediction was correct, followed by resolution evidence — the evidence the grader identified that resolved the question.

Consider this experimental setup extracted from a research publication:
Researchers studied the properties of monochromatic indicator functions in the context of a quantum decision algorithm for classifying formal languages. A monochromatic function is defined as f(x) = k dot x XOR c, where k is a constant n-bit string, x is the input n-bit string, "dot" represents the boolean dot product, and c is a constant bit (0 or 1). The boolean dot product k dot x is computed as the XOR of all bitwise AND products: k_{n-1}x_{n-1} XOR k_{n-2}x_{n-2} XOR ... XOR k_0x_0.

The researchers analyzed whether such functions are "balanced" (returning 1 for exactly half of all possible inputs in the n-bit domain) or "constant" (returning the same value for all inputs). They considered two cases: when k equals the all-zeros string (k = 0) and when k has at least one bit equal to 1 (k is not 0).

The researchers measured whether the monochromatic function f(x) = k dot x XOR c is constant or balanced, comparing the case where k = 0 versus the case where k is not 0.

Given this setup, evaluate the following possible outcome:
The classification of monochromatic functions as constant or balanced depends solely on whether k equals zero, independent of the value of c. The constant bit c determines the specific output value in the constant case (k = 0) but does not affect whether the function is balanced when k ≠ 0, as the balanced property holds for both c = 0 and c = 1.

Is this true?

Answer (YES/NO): YES